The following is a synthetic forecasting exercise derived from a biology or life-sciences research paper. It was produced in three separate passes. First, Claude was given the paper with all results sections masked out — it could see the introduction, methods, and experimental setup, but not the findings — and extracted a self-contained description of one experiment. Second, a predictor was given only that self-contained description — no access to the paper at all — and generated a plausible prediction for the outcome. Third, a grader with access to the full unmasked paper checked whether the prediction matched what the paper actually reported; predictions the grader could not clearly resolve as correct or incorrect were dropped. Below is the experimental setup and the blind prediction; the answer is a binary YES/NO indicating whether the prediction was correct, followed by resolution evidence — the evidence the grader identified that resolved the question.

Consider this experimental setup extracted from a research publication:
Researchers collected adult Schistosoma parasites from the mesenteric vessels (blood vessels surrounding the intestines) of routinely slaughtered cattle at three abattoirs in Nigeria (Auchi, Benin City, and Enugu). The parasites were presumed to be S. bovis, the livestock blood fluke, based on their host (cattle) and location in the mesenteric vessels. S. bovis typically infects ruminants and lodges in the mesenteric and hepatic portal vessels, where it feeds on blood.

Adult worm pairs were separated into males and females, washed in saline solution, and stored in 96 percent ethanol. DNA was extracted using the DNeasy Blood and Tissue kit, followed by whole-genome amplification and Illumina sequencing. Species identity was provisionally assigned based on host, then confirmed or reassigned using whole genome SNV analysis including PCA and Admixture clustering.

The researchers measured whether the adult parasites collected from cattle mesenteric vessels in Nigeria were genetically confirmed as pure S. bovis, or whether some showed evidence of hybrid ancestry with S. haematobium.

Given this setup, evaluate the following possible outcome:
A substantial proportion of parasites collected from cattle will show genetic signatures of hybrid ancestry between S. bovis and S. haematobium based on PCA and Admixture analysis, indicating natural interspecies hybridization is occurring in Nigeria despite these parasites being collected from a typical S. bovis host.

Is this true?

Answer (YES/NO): NO